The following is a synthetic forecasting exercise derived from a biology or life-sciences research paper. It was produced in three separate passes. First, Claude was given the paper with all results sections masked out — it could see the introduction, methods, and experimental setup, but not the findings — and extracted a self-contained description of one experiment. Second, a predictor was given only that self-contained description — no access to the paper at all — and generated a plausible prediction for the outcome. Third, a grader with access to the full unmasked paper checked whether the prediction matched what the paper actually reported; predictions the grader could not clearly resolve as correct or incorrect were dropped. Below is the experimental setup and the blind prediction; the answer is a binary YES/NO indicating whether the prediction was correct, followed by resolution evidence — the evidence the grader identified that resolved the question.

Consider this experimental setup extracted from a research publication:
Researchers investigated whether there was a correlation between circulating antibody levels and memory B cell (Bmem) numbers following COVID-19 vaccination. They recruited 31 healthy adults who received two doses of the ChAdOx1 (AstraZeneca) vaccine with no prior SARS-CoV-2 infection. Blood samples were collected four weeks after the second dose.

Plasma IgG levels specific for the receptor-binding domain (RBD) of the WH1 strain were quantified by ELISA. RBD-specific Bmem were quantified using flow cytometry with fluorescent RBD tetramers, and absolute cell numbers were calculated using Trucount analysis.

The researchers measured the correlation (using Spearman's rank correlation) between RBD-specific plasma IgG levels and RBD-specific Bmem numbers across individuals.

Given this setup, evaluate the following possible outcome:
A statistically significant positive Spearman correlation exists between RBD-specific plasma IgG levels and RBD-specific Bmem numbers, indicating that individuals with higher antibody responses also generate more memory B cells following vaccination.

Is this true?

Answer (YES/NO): NO